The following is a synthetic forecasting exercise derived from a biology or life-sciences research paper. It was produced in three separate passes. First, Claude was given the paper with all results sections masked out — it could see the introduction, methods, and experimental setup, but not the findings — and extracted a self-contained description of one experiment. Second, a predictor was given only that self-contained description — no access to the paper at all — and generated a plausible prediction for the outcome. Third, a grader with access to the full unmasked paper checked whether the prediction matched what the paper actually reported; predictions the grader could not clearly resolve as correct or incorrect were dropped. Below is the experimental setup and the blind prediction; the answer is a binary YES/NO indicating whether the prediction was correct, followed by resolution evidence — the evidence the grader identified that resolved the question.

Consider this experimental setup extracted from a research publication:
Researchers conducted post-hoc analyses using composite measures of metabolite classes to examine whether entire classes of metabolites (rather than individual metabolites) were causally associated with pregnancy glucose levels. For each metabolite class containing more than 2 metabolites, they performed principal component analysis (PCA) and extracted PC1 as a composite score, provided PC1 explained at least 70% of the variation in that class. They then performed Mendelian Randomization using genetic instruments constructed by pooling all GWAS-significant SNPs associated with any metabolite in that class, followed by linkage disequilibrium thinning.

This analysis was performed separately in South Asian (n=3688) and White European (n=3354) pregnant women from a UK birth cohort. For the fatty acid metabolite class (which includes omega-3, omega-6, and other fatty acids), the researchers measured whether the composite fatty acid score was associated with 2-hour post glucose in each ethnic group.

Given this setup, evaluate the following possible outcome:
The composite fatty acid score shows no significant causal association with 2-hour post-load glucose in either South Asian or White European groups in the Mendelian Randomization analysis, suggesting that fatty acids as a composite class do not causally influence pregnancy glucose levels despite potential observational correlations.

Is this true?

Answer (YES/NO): NO